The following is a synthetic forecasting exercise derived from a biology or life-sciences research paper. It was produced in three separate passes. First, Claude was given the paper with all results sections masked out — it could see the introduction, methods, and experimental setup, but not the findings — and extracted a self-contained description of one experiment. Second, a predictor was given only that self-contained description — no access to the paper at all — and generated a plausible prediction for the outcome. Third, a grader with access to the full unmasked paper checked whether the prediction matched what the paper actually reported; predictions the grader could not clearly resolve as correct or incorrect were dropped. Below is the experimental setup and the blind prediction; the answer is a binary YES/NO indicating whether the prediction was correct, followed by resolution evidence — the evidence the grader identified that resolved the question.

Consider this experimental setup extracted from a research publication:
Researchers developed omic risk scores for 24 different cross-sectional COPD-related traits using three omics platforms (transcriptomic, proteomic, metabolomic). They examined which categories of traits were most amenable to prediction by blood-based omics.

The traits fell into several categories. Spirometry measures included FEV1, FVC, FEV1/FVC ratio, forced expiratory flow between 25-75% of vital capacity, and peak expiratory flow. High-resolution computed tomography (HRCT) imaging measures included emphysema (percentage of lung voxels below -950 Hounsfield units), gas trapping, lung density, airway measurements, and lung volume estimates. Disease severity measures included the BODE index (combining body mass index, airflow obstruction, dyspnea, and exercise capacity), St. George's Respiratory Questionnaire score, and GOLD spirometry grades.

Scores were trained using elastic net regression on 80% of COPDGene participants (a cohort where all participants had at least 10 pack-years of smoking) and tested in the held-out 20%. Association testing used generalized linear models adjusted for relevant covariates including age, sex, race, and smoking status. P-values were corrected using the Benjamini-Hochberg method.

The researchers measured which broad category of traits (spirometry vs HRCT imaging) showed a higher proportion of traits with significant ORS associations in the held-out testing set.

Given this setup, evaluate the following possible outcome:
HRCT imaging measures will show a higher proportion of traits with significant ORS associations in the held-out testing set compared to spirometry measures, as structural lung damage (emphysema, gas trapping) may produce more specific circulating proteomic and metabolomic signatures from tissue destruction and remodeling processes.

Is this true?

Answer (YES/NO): NO